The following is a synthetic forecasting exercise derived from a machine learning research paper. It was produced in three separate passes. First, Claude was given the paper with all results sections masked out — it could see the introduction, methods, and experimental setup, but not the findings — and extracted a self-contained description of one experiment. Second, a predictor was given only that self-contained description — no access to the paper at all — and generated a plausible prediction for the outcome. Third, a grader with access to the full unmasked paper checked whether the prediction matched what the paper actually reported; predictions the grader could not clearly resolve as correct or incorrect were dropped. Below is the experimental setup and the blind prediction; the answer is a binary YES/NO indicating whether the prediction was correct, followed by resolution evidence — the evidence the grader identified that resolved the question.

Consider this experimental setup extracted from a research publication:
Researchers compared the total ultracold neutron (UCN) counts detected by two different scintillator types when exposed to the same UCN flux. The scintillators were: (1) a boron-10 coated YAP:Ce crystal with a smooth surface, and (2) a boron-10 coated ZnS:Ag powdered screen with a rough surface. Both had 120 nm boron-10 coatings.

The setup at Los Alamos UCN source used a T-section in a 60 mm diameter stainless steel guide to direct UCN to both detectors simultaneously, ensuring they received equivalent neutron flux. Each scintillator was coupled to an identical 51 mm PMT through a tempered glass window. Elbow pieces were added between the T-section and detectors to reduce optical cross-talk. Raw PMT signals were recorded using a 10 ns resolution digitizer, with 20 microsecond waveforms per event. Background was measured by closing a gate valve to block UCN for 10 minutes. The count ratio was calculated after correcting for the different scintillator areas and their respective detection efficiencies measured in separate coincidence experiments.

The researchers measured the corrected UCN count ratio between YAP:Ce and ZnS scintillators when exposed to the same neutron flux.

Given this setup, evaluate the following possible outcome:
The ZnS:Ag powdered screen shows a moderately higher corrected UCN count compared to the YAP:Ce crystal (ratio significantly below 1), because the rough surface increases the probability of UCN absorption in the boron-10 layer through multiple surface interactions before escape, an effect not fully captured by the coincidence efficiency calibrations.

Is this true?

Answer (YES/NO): NO